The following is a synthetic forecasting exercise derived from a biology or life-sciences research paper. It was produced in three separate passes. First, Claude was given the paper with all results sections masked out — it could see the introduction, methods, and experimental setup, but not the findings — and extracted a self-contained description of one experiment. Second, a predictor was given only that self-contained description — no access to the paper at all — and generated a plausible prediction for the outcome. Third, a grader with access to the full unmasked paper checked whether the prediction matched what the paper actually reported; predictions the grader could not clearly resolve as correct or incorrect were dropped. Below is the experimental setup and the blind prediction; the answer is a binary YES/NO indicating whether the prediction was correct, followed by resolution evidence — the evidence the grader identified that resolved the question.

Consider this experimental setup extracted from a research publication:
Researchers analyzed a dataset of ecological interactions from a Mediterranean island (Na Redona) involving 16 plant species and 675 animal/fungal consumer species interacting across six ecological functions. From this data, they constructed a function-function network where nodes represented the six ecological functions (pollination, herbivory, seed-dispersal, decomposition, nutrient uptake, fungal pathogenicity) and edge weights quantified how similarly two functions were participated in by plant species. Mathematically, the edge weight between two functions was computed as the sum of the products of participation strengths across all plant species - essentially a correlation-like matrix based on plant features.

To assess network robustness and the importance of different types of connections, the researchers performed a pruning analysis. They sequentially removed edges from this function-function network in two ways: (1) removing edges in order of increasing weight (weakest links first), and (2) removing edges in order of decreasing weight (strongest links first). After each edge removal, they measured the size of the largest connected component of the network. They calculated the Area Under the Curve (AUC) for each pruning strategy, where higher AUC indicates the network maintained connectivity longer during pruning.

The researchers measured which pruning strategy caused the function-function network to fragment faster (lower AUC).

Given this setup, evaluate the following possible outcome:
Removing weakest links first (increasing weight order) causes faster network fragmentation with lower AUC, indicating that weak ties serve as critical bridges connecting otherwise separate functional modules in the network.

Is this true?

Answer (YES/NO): YES